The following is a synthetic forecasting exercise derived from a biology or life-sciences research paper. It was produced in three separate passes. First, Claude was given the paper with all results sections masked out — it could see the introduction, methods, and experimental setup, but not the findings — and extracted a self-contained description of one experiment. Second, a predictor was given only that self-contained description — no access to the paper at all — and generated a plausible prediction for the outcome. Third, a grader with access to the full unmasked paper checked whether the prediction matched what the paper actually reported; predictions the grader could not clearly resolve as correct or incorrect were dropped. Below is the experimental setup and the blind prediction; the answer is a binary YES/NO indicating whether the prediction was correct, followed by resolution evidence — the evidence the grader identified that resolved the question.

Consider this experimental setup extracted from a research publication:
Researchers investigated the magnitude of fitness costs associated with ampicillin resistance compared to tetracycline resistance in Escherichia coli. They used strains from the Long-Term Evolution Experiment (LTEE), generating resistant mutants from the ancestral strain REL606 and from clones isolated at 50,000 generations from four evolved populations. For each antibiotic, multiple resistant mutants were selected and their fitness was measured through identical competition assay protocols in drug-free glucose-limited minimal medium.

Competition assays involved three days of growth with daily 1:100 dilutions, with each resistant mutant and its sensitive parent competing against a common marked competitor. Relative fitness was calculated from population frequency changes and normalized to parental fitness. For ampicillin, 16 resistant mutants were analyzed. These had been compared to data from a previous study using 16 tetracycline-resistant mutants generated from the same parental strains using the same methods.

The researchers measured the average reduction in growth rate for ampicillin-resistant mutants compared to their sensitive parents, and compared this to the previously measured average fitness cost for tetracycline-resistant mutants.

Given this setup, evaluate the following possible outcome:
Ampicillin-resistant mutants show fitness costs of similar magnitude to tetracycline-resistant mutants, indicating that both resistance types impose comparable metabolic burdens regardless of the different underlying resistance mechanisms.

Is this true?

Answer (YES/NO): YES